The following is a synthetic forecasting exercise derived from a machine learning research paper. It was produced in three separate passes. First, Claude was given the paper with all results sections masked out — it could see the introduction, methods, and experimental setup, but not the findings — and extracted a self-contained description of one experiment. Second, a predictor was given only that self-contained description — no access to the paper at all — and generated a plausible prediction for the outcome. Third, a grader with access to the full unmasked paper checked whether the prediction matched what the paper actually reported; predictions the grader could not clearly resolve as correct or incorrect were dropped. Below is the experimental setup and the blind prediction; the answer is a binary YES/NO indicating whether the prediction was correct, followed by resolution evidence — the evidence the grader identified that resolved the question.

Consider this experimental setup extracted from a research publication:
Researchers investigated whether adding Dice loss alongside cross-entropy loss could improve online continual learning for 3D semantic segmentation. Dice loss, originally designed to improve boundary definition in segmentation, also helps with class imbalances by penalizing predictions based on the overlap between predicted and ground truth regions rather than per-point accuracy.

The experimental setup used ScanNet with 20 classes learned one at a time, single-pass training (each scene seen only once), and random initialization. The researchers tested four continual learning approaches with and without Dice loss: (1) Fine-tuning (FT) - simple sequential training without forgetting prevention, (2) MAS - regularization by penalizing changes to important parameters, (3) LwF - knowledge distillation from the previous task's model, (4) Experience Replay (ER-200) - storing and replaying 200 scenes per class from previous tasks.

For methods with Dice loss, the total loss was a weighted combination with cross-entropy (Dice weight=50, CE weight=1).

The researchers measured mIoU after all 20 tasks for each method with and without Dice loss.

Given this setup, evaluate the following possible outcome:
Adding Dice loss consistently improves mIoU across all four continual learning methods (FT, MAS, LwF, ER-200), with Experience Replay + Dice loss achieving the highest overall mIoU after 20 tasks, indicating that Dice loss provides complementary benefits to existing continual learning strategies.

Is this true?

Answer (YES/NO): NO